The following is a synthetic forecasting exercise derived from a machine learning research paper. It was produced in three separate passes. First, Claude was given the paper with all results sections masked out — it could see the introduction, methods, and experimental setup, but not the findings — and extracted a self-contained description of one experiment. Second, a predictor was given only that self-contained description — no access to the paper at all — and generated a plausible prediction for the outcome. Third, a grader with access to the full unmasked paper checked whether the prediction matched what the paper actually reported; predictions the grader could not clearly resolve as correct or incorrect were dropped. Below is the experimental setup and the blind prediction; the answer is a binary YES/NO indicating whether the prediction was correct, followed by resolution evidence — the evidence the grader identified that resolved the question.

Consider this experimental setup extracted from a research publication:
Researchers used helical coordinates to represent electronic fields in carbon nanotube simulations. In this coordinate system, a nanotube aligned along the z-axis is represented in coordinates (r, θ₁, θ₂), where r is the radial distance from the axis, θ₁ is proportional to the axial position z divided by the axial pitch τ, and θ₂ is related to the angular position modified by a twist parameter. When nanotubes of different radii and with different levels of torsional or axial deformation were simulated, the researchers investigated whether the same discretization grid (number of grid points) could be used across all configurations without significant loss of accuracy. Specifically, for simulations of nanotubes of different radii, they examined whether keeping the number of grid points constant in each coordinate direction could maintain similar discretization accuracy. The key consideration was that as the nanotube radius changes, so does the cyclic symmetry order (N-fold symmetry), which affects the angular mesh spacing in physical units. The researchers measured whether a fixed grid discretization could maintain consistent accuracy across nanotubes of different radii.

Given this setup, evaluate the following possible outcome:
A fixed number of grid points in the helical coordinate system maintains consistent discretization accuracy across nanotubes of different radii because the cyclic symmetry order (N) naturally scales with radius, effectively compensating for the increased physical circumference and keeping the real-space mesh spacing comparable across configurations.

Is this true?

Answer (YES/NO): YES